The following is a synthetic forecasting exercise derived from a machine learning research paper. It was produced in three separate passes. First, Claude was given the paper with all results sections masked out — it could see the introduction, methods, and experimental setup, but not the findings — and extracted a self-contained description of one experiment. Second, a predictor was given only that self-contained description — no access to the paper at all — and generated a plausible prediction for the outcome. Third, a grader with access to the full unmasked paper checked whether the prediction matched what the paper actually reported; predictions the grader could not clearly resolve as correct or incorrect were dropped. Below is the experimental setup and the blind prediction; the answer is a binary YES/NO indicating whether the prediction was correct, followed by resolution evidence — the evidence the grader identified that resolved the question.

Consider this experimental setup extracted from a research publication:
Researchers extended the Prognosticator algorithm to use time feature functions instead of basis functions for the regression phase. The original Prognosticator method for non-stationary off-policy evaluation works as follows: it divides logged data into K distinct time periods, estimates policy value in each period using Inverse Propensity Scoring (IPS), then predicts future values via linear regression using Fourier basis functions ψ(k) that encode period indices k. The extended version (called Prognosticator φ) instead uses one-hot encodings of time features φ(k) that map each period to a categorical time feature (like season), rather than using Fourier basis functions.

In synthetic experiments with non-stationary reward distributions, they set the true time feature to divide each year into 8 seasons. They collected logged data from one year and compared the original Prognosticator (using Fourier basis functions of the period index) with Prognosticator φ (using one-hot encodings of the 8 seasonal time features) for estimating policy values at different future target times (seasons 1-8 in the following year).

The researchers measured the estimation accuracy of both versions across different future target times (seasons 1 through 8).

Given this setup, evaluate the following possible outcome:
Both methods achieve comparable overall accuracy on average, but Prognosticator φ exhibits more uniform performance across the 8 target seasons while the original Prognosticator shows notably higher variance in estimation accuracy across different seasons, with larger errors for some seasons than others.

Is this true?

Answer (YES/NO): NO